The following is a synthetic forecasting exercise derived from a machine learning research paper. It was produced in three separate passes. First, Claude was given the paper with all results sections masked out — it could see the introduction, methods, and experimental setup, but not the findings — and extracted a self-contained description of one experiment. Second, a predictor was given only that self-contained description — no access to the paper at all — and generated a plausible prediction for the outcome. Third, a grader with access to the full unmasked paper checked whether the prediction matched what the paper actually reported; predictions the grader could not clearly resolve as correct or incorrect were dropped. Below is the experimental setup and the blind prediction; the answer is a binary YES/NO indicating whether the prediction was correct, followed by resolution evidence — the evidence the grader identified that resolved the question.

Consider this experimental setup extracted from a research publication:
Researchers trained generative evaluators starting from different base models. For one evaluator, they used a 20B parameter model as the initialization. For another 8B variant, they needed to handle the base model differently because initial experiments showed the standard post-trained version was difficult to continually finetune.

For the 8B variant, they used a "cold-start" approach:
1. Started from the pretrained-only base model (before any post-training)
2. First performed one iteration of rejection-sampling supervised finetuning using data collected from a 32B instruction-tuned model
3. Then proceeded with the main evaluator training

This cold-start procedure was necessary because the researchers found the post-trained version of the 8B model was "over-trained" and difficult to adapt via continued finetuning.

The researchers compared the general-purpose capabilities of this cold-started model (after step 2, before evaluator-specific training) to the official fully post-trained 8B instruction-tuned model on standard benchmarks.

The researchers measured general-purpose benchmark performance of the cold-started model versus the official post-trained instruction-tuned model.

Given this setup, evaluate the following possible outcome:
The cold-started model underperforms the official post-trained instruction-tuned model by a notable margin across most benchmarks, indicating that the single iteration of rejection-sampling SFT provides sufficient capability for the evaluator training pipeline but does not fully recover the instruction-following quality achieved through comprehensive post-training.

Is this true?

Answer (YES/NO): YES